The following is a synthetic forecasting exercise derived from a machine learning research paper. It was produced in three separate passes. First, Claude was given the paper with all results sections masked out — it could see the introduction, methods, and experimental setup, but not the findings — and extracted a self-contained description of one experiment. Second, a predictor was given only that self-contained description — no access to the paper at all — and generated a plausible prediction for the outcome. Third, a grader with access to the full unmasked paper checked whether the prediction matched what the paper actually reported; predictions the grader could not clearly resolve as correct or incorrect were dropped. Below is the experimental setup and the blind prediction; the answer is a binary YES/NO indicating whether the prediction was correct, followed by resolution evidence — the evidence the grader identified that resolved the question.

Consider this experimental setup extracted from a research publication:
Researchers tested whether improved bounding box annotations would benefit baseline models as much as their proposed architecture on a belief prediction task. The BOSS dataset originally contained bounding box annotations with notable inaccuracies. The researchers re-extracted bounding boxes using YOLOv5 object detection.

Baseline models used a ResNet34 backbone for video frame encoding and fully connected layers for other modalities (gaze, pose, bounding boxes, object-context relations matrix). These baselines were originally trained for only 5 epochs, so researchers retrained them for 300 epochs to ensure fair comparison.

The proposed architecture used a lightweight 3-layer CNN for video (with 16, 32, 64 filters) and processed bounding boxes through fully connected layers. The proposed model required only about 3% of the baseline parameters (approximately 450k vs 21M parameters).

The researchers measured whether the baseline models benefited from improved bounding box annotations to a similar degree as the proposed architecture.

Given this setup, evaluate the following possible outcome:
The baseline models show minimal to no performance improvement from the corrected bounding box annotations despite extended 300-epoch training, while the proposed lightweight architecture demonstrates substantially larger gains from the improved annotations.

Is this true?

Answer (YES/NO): YES